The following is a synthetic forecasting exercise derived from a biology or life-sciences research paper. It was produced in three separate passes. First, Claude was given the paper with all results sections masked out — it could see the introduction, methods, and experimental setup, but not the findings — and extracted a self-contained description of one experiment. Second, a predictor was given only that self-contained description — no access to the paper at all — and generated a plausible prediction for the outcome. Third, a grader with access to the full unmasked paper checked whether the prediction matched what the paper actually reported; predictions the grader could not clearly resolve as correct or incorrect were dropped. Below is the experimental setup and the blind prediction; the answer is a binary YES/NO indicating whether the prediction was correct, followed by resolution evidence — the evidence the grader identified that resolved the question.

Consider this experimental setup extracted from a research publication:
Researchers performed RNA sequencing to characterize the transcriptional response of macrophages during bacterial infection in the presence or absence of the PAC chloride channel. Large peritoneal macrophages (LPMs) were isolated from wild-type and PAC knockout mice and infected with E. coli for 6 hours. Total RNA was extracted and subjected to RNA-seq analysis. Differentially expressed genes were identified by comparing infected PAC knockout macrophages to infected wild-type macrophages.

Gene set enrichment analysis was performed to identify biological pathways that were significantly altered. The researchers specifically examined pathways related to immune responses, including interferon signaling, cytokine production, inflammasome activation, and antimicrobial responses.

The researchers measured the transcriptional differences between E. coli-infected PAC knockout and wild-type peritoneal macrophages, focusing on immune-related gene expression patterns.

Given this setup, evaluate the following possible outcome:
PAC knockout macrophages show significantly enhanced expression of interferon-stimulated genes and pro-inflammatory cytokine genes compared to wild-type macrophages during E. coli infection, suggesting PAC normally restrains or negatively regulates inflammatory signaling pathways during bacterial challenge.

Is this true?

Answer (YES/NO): YES